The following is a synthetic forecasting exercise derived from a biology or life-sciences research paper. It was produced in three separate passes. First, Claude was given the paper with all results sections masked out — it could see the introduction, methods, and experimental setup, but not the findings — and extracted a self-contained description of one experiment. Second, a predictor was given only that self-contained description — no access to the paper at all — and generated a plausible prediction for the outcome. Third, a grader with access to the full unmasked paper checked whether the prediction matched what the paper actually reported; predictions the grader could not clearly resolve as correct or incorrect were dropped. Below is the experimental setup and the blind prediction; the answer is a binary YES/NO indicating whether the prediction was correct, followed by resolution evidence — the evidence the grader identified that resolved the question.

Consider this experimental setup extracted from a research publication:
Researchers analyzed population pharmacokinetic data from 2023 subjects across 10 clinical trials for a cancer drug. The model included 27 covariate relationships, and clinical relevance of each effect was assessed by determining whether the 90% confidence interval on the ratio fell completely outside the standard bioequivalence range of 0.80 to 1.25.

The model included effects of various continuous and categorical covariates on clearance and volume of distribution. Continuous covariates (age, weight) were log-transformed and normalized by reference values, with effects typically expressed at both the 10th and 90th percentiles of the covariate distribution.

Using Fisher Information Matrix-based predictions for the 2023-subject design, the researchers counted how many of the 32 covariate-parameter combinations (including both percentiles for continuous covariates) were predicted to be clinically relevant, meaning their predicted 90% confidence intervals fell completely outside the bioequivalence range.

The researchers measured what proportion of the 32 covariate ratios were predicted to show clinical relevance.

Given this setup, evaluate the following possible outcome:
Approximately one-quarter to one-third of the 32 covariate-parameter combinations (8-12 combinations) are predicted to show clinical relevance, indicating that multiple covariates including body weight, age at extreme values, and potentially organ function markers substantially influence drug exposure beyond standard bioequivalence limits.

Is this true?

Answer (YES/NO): NO